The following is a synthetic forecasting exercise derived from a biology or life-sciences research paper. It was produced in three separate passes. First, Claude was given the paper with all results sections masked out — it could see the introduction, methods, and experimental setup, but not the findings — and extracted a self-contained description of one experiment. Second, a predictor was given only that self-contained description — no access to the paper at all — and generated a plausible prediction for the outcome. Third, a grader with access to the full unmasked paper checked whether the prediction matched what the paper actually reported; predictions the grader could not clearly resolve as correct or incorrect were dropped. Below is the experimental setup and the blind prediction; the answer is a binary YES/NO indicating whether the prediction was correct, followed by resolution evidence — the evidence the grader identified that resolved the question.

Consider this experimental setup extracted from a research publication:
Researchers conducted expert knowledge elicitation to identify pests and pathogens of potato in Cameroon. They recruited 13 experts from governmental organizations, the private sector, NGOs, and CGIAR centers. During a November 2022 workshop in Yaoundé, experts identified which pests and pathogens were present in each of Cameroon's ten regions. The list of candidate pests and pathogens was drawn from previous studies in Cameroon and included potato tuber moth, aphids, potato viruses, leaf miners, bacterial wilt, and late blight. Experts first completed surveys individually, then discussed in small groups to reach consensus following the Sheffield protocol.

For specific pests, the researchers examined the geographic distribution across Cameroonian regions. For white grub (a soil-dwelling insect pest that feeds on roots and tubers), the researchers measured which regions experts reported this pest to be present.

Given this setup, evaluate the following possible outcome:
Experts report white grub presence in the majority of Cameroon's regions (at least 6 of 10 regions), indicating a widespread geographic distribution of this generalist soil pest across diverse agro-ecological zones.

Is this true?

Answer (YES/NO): NO